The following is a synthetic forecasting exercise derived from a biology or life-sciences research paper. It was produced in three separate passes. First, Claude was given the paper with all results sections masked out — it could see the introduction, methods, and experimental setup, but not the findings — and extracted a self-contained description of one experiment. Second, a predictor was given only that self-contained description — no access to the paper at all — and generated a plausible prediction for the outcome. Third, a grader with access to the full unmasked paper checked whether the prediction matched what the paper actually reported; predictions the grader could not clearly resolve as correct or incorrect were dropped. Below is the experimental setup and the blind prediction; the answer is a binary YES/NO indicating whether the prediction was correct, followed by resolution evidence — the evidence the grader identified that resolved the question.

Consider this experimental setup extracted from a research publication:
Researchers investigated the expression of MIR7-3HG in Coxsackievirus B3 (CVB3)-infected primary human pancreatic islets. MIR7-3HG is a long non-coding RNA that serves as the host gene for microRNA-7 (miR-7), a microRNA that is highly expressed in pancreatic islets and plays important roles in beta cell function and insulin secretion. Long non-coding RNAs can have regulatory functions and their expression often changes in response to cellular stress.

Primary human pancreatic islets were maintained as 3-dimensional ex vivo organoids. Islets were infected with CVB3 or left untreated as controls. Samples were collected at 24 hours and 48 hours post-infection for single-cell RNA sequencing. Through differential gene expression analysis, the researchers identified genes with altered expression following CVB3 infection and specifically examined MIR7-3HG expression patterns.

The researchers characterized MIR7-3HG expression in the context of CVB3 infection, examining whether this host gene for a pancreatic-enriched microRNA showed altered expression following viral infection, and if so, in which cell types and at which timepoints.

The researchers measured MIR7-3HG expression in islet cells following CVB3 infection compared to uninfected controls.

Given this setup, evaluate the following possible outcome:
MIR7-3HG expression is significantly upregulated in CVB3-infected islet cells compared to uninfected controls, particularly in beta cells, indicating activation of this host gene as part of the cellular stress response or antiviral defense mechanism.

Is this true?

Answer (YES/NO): YES